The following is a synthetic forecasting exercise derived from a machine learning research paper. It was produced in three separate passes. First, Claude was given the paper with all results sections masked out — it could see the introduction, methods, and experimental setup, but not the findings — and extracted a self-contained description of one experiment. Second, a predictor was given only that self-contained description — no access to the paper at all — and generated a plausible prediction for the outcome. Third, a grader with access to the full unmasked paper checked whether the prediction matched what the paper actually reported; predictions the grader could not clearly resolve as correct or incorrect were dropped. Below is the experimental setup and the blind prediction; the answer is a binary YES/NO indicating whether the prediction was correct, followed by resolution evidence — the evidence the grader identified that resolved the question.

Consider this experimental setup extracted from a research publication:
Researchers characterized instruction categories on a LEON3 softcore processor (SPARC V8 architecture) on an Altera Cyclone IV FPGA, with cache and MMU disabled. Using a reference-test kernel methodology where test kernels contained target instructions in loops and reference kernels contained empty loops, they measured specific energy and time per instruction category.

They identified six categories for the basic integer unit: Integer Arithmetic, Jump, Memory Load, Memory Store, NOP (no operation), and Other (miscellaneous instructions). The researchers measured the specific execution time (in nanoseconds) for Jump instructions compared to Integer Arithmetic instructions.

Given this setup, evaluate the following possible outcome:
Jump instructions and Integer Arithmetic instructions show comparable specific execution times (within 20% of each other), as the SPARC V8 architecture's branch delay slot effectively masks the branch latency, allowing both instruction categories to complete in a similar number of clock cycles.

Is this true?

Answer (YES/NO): NO